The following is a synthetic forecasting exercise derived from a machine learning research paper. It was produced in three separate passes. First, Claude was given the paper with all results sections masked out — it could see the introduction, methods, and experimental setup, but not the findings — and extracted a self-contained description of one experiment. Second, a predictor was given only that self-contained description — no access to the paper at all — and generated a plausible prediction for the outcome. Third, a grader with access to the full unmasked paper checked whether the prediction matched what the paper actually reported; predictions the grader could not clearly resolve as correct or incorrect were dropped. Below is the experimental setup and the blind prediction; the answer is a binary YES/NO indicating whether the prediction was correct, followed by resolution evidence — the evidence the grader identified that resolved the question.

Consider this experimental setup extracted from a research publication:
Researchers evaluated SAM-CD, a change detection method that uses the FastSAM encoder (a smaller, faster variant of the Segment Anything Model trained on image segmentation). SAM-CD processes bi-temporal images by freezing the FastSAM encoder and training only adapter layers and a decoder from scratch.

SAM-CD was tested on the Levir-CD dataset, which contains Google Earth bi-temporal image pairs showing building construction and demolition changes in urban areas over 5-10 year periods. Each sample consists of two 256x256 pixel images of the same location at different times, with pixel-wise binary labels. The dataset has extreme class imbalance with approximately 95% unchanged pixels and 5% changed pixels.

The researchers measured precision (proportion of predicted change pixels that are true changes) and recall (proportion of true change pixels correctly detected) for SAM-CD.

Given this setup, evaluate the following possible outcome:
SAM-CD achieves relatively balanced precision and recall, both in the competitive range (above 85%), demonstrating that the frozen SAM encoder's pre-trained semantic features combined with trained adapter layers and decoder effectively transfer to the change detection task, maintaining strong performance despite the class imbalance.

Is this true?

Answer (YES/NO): YES